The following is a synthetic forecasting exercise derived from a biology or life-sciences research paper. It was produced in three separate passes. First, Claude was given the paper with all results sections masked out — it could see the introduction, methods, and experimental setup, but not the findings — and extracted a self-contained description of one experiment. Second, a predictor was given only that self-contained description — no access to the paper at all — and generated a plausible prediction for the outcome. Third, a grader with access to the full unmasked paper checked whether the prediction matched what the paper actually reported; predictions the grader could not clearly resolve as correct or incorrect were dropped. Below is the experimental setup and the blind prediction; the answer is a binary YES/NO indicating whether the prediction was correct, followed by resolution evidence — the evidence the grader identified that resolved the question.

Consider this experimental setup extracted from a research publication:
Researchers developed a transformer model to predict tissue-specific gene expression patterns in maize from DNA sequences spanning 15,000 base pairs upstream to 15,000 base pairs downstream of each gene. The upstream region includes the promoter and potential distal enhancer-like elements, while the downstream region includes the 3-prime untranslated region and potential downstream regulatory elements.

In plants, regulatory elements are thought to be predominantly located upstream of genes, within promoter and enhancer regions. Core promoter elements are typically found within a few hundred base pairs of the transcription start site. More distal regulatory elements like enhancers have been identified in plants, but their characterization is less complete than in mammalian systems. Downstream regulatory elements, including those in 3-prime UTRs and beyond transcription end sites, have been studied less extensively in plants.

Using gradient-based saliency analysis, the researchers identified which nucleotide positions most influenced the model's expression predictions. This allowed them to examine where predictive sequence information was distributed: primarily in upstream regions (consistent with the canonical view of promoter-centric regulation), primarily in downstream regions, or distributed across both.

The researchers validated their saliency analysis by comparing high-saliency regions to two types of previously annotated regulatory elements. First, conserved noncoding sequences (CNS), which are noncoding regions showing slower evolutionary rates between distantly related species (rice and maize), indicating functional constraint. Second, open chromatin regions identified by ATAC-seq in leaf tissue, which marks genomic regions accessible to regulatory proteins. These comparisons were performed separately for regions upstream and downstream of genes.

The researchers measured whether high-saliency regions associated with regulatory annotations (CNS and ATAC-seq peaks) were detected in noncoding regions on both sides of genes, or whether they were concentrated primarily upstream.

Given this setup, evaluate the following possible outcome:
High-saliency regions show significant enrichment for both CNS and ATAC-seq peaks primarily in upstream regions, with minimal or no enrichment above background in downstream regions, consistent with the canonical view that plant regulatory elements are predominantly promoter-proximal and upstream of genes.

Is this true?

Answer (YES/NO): NO